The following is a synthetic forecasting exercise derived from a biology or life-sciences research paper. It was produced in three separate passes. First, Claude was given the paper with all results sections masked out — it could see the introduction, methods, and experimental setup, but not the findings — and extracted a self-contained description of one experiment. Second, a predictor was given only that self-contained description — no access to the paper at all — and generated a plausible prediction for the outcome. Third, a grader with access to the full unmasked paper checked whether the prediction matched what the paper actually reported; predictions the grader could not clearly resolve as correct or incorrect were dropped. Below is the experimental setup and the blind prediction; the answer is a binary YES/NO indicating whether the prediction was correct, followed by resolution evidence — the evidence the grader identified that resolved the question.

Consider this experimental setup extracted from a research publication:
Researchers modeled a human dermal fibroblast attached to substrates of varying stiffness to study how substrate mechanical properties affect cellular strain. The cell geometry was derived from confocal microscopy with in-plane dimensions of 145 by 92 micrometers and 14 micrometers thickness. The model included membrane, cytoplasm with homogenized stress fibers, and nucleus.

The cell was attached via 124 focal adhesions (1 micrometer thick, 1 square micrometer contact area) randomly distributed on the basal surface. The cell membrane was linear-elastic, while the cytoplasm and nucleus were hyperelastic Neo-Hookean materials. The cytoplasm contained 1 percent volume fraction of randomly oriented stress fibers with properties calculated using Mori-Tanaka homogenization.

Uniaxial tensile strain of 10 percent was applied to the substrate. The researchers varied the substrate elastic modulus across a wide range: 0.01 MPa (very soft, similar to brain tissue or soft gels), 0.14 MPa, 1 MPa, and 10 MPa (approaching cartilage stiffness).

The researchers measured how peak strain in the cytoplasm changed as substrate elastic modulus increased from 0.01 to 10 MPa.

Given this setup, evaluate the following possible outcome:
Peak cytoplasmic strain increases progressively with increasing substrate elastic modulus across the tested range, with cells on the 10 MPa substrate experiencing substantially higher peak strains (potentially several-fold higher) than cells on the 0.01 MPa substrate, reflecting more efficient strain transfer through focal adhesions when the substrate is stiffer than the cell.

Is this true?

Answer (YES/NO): NO